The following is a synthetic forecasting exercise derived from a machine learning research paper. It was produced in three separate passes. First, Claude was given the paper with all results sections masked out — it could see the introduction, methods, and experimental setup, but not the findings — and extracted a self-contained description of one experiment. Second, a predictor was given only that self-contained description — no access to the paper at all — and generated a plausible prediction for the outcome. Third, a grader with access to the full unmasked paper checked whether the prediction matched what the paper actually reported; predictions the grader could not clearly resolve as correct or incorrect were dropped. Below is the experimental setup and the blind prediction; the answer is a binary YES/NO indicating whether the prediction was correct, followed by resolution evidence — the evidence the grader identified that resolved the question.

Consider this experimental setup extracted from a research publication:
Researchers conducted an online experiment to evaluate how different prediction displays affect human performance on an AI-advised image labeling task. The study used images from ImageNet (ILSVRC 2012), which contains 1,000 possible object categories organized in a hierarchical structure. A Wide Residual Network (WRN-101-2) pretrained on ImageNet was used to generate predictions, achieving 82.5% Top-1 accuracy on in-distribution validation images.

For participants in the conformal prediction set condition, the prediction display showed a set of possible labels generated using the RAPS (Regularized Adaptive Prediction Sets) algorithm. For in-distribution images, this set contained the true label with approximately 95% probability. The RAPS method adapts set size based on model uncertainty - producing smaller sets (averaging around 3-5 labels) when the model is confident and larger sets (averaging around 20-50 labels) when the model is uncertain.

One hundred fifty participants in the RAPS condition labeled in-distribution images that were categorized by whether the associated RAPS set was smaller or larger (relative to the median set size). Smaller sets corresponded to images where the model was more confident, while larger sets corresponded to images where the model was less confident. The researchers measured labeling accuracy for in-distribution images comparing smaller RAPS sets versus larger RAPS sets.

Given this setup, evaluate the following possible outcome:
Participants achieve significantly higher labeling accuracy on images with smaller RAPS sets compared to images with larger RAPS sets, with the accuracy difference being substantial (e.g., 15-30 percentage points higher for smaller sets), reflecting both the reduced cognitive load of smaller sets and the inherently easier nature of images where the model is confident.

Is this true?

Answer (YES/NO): YES